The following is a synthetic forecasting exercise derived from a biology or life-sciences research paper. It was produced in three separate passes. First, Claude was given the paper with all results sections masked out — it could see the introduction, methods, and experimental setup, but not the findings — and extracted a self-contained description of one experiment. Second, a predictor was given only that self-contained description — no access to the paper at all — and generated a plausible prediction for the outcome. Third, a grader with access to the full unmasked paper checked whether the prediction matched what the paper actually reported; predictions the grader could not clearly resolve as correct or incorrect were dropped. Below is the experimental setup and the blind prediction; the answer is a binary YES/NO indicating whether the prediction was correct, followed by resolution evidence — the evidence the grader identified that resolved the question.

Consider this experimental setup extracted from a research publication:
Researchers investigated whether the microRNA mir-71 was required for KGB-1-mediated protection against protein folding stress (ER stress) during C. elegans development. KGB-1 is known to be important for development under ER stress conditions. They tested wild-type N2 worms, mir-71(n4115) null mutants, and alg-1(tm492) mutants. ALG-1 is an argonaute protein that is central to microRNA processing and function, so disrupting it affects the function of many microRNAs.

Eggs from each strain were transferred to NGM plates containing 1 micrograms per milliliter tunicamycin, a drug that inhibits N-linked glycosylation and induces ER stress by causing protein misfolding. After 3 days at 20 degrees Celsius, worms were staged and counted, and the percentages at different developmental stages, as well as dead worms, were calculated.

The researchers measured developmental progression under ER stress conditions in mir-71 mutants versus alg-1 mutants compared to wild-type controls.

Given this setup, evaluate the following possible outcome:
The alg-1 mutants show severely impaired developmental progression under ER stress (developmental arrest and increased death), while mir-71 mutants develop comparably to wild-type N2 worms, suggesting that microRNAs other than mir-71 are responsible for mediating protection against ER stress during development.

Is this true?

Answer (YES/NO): NO